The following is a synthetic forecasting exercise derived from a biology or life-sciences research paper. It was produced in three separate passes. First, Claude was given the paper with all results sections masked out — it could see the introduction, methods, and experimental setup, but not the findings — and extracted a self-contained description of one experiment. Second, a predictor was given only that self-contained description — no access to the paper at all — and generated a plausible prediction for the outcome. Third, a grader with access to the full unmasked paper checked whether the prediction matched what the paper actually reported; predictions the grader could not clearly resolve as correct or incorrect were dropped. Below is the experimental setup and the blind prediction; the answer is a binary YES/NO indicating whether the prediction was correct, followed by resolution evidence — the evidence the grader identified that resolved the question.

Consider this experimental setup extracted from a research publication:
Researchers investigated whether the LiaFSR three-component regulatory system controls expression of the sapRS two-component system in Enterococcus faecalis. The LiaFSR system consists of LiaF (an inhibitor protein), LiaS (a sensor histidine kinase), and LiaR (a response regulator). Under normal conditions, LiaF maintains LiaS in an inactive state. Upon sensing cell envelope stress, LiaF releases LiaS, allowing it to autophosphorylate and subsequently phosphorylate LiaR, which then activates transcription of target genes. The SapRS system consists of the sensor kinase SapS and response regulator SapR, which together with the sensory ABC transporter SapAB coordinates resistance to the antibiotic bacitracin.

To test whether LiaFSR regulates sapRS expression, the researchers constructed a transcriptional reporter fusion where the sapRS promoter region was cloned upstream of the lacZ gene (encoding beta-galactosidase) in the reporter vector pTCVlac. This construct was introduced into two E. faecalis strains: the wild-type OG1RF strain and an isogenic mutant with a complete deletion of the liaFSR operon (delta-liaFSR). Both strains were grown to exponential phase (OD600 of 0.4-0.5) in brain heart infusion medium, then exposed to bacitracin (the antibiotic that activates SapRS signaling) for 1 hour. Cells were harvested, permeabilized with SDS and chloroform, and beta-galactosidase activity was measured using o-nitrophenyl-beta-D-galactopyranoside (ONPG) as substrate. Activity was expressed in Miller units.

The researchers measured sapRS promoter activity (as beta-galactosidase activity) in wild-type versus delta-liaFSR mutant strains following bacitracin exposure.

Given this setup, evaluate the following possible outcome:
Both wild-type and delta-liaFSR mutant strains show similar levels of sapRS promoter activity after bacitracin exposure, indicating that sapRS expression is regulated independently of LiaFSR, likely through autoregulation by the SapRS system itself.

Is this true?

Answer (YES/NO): NO